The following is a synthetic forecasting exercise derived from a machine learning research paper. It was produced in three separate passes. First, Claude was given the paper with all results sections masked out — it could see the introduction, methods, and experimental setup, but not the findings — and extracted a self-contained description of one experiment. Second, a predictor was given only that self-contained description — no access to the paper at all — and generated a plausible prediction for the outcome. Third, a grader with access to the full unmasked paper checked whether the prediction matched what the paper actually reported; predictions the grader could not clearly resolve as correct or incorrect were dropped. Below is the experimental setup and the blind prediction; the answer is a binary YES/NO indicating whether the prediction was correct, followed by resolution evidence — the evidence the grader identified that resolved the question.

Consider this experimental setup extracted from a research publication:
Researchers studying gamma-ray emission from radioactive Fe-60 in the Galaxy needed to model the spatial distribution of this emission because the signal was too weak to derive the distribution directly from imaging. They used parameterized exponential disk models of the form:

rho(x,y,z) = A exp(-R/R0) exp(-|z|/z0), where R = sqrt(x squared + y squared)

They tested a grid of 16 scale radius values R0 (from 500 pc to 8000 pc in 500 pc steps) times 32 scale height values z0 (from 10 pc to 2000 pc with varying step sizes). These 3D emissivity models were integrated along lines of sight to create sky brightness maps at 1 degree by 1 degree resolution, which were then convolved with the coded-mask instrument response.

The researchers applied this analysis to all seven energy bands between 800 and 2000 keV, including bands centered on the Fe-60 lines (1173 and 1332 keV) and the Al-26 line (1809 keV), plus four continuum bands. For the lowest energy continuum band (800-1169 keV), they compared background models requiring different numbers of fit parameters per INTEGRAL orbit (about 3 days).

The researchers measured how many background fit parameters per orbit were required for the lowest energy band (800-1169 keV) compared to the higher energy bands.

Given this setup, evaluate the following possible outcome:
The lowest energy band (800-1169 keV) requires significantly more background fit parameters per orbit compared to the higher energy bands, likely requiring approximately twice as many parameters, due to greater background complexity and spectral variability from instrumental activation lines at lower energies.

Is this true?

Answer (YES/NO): NO